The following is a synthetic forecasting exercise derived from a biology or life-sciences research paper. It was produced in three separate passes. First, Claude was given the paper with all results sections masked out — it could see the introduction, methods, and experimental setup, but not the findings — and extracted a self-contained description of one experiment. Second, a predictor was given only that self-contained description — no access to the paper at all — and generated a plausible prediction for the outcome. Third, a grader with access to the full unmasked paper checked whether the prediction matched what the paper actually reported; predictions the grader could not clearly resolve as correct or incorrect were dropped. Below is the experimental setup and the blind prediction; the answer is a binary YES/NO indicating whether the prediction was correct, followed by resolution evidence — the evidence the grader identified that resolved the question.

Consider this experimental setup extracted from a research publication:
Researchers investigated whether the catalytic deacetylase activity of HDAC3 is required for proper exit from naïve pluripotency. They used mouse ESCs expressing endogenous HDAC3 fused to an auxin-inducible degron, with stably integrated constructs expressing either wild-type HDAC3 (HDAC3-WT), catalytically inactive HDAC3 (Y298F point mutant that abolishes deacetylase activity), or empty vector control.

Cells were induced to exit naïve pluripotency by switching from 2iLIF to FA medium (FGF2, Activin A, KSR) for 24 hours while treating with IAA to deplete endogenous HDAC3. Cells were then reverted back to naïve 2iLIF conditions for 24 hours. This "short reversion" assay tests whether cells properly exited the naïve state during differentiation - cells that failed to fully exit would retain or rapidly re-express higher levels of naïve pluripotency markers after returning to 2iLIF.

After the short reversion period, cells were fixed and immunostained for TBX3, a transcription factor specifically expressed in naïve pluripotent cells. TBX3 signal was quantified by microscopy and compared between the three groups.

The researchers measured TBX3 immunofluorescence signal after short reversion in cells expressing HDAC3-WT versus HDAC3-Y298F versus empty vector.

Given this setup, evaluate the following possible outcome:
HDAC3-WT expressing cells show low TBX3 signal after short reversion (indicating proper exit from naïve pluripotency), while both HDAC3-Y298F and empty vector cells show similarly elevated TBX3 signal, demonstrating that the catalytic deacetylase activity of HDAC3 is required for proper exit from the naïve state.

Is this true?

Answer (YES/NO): NO